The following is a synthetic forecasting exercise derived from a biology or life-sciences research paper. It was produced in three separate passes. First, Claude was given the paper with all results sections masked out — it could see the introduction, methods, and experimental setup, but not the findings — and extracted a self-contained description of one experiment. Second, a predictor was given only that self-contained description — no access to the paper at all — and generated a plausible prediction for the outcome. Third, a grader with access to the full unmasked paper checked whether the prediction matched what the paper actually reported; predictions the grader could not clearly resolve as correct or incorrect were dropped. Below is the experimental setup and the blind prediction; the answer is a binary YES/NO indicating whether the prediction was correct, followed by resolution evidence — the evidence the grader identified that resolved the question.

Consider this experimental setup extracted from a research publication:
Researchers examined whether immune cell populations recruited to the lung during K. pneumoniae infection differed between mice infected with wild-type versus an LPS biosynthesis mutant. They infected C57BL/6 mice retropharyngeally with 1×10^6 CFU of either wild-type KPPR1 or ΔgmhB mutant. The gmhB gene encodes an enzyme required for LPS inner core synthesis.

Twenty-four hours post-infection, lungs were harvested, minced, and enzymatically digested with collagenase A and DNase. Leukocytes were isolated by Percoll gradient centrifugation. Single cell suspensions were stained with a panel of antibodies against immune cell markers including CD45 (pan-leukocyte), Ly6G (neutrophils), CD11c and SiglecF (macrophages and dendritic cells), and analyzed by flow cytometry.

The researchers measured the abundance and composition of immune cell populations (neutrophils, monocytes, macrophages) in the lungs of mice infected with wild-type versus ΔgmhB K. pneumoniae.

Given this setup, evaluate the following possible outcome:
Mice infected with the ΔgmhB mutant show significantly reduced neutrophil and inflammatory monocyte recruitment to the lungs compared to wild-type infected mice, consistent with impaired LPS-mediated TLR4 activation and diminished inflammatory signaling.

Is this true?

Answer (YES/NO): NO